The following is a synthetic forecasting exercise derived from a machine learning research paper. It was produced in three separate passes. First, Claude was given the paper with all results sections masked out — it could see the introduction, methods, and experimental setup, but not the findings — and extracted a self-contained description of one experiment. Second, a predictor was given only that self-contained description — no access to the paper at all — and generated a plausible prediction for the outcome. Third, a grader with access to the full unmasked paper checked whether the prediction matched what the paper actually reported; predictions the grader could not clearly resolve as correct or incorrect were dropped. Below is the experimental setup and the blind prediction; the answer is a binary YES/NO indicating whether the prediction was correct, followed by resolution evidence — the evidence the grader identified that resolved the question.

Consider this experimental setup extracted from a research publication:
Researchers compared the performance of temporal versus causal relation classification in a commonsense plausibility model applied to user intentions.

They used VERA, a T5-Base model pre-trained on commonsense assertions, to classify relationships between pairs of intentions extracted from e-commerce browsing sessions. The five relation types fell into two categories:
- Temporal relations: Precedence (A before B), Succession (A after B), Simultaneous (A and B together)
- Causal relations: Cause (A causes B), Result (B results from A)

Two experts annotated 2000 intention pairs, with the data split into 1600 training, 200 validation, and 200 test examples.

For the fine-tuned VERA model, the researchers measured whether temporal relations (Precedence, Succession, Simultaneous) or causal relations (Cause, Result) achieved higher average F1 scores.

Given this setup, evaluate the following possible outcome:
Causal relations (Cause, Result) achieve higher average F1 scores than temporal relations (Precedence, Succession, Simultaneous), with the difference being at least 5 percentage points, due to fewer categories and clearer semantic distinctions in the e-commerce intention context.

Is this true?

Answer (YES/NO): NO